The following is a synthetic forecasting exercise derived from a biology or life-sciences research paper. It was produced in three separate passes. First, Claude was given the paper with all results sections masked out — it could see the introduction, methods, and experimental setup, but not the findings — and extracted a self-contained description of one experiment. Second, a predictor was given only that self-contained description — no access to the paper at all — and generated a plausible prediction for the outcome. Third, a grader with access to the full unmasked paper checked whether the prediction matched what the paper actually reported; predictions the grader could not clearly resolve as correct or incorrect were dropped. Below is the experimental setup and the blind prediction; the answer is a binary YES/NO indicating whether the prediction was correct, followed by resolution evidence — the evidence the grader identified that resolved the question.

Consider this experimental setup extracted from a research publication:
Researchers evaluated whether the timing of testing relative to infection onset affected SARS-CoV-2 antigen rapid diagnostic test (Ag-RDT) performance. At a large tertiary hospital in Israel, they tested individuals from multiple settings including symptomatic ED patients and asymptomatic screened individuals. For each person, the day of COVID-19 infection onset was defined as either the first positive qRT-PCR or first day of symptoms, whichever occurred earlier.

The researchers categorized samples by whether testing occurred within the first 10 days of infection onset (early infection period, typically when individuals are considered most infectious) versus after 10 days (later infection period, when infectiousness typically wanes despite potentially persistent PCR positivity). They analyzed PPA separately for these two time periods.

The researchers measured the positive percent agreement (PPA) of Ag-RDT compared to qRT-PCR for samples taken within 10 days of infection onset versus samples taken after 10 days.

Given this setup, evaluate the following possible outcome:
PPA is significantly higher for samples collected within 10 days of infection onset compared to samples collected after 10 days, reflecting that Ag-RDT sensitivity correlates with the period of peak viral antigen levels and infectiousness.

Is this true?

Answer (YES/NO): YES